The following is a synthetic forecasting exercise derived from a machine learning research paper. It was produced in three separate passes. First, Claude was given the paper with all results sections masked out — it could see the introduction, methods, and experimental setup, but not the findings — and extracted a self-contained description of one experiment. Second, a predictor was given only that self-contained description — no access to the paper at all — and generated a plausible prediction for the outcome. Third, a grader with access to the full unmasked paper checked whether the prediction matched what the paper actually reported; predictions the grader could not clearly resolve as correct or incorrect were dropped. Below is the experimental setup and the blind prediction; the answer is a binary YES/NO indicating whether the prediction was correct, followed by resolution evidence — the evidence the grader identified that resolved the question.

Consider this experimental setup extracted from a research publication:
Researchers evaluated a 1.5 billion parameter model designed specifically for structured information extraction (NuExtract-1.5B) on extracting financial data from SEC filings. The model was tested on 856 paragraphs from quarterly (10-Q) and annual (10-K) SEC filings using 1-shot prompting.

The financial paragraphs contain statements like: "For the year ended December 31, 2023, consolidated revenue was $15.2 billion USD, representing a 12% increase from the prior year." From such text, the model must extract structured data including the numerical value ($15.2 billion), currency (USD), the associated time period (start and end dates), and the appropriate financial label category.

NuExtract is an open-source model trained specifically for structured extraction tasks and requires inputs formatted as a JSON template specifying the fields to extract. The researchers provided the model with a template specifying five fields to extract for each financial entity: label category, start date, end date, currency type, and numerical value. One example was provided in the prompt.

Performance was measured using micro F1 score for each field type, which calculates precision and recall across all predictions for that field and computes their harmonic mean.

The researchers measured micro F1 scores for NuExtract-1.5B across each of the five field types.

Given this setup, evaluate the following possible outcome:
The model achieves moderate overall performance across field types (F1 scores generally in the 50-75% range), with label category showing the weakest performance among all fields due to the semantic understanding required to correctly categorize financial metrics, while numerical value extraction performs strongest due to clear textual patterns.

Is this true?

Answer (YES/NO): NO